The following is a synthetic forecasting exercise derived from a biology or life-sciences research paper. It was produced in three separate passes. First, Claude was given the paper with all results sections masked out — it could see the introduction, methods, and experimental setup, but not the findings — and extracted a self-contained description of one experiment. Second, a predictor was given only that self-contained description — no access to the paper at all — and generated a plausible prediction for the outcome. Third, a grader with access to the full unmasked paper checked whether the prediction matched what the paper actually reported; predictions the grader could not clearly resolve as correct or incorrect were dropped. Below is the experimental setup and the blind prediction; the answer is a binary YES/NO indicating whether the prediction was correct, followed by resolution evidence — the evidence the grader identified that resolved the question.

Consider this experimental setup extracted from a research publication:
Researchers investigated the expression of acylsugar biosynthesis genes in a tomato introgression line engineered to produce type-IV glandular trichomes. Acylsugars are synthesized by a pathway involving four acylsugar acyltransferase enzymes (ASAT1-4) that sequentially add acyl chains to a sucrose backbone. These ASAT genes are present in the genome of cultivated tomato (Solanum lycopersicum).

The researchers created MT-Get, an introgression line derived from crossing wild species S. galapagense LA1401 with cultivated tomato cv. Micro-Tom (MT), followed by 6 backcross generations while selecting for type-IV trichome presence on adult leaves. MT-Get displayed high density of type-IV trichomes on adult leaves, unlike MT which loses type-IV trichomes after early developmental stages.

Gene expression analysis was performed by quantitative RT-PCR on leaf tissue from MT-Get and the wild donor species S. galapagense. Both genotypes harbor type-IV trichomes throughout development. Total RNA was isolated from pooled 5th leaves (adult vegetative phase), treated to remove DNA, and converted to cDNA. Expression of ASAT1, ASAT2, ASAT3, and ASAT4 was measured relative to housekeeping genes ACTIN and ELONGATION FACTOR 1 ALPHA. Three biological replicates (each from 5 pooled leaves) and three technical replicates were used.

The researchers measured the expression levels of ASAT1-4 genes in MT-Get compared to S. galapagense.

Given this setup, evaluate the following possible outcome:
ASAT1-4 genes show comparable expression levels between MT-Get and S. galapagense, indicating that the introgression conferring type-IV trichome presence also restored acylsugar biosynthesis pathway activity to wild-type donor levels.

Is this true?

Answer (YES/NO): NO